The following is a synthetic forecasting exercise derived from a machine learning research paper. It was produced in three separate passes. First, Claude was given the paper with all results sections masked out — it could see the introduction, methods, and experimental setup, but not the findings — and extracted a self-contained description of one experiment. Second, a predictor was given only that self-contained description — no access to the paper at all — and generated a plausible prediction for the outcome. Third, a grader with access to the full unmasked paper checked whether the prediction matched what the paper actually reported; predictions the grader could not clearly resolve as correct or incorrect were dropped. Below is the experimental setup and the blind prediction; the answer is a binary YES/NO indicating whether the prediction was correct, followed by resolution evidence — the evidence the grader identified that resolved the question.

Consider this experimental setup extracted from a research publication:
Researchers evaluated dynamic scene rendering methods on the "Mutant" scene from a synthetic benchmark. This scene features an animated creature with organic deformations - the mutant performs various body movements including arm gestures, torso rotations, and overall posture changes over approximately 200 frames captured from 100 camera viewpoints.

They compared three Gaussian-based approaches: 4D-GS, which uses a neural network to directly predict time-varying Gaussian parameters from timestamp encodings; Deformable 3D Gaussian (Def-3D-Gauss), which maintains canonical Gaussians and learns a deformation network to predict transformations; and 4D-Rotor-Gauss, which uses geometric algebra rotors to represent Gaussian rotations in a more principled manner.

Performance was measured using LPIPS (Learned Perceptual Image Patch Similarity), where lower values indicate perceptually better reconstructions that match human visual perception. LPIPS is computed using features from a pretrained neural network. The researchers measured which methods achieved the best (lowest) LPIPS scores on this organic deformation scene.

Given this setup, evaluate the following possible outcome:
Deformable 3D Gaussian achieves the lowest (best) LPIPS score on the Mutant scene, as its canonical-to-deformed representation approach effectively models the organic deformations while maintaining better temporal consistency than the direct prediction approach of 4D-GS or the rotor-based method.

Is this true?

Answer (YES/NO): YES